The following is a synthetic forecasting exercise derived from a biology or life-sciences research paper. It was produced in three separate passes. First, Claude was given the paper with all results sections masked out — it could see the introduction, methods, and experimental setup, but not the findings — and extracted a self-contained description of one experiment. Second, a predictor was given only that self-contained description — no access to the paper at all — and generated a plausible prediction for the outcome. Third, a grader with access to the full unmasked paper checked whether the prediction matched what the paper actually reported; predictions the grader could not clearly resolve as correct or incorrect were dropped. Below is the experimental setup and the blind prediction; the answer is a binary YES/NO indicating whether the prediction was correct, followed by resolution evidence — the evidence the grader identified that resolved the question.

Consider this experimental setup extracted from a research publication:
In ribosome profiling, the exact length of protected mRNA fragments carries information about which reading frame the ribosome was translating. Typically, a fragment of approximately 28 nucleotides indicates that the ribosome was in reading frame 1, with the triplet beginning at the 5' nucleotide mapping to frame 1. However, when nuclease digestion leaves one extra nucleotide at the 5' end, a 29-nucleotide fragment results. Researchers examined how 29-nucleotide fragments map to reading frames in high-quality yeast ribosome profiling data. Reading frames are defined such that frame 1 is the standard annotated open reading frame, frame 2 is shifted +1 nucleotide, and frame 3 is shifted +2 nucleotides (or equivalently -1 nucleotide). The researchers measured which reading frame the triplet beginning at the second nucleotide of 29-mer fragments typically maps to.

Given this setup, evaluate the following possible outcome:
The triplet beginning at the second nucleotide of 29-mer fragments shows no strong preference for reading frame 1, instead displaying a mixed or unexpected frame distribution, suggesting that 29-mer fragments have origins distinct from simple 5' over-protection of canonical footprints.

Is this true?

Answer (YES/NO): NO